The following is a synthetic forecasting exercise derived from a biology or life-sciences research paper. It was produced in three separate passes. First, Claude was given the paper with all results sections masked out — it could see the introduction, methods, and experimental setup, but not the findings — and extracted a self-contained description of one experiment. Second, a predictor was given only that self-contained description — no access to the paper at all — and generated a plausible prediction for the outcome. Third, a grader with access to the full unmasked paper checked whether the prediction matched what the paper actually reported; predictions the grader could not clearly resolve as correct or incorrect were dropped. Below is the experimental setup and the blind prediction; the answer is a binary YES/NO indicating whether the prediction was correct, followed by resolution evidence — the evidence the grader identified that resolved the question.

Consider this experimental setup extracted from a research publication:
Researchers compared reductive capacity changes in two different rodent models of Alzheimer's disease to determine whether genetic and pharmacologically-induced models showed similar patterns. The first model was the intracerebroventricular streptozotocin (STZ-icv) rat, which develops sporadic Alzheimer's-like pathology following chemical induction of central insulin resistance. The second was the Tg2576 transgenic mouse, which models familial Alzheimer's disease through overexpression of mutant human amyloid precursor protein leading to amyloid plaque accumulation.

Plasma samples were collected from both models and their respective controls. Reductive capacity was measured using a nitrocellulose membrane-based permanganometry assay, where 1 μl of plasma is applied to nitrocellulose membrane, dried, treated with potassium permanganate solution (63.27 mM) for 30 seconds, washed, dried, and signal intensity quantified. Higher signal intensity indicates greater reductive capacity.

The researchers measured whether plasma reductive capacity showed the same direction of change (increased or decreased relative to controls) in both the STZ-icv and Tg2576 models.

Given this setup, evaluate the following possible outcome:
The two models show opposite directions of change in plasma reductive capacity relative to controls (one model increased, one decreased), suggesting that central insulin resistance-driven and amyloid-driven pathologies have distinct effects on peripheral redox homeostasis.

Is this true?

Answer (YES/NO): NO